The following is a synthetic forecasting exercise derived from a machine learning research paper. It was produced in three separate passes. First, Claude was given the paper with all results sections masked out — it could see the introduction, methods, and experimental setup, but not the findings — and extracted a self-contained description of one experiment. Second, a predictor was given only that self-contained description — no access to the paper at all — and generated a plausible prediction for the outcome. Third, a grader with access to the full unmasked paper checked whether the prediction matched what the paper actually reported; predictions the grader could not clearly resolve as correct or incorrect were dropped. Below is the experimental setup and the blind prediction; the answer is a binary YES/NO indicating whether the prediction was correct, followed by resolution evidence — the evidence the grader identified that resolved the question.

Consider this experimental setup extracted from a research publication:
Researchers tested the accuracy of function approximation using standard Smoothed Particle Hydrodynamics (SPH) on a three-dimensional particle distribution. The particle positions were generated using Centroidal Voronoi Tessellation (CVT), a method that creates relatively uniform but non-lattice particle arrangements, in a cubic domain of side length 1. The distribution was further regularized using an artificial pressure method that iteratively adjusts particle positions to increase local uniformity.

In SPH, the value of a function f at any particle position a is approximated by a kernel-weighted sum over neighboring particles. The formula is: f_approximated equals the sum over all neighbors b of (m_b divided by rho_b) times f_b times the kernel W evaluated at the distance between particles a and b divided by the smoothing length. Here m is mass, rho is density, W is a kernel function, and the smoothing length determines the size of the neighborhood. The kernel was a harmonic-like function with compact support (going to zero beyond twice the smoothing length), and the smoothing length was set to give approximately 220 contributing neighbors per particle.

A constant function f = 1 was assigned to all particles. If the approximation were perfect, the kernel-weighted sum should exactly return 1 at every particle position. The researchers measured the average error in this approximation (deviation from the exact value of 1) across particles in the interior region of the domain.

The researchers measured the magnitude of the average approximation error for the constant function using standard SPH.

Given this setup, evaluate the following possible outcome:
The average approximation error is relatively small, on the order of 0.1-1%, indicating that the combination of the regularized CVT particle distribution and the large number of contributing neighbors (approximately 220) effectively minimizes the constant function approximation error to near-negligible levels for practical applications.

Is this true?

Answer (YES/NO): YES